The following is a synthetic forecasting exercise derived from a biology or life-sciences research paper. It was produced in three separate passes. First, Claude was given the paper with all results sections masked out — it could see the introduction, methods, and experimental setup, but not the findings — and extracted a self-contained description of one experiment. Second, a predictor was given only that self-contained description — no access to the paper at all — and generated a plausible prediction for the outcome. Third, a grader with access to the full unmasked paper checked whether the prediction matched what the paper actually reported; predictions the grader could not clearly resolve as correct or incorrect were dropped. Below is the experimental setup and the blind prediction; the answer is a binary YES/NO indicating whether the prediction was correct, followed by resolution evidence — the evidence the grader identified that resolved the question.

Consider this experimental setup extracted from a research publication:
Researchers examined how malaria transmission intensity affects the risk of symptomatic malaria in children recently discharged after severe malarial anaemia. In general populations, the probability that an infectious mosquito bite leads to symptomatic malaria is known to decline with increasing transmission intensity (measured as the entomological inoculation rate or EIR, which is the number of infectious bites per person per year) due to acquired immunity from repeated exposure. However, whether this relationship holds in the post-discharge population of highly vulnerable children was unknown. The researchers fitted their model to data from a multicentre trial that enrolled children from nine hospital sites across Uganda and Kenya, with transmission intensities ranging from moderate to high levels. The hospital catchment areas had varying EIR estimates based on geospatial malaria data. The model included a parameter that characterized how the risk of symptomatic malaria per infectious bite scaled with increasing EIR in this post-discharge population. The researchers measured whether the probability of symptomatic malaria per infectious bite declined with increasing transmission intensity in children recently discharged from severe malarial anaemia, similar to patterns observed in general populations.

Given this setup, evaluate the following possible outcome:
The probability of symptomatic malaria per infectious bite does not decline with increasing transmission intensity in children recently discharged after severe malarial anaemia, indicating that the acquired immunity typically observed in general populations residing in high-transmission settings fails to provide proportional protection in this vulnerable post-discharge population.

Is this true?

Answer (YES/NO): NO